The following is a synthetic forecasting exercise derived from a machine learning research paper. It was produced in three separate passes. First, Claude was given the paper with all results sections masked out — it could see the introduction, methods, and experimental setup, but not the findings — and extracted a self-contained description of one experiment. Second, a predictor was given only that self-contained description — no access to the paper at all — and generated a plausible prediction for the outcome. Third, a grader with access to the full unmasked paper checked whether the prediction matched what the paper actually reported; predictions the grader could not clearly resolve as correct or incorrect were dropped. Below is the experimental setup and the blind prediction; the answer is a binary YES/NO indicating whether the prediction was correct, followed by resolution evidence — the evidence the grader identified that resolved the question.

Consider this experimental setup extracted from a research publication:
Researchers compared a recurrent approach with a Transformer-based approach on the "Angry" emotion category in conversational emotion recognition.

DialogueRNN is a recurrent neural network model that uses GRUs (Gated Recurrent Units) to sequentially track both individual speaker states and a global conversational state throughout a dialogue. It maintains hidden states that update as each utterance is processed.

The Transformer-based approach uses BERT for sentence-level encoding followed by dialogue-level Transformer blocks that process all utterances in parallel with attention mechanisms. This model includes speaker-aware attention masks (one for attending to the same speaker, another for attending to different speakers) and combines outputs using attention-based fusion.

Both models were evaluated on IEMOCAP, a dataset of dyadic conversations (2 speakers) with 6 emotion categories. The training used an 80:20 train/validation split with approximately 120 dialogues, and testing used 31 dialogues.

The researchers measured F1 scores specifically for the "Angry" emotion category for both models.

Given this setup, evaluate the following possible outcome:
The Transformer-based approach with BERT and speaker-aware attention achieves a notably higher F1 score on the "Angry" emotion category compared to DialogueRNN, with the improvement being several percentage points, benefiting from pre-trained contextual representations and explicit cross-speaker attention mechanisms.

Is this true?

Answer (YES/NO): NO